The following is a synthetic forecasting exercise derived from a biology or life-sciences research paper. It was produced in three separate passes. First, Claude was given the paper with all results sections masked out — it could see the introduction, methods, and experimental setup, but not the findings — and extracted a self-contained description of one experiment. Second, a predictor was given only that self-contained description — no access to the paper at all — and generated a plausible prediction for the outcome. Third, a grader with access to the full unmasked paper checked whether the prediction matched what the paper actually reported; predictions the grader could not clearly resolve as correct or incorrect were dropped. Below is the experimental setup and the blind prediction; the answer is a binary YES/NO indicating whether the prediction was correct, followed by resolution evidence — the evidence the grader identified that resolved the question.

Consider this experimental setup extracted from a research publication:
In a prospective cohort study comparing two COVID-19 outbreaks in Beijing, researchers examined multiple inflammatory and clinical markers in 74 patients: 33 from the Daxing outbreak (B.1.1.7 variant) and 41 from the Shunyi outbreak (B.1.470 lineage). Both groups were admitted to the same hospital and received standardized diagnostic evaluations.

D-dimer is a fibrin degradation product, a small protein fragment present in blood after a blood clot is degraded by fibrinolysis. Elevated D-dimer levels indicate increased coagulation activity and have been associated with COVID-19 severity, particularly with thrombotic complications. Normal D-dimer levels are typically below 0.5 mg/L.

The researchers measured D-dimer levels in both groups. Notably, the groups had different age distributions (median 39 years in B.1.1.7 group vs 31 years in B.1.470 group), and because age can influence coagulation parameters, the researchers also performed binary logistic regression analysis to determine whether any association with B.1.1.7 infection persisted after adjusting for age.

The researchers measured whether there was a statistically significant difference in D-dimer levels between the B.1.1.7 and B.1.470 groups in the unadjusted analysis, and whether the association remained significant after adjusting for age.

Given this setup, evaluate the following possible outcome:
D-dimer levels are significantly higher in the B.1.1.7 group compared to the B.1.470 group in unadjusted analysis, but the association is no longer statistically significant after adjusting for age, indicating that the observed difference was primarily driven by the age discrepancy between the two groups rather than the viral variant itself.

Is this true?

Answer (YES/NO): YES